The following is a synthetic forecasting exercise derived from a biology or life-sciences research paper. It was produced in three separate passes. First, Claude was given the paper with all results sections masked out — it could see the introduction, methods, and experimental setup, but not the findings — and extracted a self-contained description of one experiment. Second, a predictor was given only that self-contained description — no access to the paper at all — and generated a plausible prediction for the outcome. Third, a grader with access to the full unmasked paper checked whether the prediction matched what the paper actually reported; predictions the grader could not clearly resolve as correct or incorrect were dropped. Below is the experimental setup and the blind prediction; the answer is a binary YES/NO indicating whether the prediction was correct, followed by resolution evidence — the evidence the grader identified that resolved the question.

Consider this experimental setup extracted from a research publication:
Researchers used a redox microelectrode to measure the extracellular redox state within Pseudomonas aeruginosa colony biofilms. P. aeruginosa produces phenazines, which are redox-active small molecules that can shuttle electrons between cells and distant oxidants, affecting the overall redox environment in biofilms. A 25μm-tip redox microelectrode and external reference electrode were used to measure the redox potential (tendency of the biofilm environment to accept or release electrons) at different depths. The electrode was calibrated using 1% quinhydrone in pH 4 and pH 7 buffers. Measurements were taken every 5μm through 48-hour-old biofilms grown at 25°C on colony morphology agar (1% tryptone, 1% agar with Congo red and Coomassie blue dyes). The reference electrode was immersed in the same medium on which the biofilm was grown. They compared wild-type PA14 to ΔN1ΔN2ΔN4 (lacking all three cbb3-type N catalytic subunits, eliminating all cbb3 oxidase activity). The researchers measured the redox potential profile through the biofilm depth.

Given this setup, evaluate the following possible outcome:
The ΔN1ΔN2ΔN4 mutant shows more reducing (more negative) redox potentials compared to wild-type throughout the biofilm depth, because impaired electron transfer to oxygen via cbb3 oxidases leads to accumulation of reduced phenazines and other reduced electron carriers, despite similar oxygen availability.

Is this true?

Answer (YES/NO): NO